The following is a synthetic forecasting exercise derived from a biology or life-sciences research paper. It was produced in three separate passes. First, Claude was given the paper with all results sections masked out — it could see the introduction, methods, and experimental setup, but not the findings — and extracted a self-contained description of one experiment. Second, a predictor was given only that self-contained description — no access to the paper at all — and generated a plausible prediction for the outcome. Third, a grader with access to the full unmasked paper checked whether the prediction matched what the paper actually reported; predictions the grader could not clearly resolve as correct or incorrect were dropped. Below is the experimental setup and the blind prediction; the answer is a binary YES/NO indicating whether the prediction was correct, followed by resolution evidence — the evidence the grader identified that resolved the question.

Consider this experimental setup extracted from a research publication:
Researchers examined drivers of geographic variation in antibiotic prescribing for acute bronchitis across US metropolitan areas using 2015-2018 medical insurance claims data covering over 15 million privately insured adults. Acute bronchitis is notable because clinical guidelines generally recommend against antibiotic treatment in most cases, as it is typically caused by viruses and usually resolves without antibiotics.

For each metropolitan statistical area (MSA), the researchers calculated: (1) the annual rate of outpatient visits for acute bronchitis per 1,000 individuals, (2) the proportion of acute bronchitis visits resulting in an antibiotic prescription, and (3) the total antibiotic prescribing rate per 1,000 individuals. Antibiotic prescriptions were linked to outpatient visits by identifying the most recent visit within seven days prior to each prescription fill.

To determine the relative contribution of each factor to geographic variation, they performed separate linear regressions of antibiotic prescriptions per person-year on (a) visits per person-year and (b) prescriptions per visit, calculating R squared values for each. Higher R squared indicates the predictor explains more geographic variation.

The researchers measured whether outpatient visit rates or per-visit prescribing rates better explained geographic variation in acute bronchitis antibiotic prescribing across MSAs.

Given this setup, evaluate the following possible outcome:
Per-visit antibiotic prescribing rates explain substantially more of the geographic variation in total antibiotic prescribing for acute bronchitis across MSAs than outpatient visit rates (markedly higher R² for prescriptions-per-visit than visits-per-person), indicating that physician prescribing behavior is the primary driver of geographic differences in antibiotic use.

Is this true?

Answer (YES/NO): NO